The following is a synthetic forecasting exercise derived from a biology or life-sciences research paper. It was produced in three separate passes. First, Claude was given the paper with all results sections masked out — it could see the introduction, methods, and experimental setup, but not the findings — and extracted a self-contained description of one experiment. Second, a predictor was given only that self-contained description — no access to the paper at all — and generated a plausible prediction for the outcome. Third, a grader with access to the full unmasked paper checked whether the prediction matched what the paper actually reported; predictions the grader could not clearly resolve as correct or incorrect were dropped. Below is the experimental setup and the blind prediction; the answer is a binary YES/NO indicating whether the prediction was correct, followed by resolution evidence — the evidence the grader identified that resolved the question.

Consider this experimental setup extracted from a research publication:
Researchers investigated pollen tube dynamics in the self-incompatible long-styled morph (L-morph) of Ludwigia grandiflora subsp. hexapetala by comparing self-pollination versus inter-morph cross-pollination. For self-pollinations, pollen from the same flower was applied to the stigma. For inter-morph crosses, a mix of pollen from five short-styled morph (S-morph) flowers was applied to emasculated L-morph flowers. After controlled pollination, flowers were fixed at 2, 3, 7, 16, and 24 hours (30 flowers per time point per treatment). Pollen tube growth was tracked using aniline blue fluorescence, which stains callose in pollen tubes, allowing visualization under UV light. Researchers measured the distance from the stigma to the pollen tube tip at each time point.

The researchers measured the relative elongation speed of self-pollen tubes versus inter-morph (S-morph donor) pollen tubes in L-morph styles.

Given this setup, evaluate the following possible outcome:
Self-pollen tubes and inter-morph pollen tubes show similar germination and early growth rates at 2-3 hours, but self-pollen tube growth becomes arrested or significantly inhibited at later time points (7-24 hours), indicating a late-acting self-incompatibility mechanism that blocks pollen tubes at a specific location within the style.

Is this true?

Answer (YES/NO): NO